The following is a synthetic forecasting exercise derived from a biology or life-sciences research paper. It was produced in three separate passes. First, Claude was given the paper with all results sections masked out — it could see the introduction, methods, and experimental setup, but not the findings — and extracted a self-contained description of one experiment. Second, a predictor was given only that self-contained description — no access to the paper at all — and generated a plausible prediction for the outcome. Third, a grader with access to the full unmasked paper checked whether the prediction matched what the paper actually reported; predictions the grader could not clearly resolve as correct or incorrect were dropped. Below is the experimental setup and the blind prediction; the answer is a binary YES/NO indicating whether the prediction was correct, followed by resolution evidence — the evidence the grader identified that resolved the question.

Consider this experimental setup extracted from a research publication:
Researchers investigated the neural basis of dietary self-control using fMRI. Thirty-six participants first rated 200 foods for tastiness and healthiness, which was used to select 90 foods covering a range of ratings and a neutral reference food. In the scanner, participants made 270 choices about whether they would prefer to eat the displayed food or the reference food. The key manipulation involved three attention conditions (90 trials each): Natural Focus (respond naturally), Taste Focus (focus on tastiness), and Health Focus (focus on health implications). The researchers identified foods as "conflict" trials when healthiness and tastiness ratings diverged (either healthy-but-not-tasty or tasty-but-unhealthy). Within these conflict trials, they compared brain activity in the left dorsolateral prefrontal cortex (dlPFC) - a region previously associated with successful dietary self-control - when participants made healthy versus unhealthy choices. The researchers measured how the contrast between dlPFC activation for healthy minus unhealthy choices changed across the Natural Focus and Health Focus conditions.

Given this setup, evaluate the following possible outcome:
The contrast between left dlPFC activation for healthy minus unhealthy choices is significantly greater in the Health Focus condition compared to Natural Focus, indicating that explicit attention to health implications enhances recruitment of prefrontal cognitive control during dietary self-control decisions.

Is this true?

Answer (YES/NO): NO